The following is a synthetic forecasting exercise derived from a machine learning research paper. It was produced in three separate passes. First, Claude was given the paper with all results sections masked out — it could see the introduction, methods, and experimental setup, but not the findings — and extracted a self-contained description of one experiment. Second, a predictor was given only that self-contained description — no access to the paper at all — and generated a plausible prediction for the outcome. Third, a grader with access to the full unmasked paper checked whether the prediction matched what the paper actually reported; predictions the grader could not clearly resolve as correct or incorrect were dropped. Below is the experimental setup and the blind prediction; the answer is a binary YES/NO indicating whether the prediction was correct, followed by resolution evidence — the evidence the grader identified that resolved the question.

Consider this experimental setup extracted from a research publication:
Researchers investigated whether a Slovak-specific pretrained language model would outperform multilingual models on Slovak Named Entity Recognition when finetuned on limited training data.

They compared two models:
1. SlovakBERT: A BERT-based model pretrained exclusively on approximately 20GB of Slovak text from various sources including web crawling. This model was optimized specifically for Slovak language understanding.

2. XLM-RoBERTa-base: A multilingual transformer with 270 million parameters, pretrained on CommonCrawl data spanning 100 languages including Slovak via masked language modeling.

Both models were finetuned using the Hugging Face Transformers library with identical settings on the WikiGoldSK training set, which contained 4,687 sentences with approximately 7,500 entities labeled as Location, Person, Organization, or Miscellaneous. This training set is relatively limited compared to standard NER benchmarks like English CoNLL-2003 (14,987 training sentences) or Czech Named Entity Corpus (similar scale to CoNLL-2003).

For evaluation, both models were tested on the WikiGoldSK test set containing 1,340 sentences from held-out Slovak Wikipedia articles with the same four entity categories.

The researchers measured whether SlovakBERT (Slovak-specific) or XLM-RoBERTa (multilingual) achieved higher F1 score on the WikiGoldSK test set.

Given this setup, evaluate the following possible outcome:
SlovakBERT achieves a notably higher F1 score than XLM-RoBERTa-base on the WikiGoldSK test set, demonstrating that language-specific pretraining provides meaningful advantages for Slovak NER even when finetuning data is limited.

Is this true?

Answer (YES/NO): NO